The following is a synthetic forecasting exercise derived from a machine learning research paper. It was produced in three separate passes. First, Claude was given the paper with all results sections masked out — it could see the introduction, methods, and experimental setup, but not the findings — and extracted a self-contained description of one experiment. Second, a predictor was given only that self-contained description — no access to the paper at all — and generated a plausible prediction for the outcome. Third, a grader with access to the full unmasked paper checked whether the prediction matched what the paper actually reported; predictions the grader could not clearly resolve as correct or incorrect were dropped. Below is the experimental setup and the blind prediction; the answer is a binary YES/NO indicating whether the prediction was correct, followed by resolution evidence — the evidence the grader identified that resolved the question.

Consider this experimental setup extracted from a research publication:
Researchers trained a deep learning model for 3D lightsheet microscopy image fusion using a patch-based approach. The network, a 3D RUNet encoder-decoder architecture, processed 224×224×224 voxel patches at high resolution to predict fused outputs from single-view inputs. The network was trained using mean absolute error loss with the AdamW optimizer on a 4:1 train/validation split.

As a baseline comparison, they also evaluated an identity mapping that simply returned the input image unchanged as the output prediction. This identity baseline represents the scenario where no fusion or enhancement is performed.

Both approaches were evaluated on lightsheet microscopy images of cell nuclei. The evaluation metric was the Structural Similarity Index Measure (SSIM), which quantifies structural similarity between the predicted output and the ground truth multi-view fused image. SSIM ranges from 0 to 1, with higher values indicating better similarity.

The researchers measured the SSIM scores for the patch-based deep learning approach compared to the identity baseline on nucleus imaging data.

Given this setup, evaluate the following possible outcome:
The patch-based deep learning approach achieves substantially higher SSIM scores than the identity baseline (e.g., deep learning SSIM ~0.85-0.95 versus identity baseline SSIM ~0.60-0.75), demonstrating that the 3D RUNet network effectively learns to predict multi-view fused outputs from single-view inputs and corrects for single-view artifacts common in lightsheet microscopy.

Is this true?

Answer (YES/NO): NO